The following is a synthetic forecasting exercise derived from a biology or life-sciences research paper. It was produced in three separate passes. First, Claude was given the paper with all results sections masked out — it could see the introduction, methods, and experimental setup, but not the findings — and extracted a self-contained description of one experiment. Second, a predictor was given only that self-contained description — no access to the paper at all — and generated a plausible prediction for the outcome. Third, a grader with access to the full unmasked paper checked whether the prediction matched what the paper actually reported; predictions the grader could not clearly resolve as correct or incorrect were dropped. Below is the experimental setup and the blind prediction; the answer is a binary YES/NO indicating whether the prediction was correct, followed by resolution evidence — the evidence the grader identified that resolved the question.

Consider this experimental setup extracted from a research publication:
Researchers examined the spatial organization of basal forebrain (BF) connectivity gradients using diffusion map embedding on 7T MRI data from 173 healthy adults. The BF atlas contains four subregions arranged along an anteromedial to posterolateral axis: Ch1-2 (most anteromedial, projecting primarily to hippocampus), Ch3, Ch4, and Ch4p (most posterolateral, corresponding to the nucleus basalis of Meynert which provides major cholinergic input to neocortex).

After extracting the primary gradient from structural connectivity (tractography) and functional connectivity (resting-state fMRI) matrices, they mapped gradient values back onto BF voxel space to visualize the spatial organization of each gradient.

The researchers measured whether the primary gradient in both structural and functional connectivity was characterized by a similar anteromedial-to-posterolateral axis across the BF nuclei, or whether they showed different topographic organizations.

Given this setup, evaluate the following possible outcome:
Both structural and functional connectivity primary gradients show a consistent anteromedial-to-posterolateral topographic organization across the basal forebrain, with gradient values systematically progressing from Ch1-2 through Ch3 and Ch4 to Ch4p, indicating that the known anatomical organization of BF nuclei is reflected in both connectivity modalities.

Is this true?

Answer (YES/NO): YES